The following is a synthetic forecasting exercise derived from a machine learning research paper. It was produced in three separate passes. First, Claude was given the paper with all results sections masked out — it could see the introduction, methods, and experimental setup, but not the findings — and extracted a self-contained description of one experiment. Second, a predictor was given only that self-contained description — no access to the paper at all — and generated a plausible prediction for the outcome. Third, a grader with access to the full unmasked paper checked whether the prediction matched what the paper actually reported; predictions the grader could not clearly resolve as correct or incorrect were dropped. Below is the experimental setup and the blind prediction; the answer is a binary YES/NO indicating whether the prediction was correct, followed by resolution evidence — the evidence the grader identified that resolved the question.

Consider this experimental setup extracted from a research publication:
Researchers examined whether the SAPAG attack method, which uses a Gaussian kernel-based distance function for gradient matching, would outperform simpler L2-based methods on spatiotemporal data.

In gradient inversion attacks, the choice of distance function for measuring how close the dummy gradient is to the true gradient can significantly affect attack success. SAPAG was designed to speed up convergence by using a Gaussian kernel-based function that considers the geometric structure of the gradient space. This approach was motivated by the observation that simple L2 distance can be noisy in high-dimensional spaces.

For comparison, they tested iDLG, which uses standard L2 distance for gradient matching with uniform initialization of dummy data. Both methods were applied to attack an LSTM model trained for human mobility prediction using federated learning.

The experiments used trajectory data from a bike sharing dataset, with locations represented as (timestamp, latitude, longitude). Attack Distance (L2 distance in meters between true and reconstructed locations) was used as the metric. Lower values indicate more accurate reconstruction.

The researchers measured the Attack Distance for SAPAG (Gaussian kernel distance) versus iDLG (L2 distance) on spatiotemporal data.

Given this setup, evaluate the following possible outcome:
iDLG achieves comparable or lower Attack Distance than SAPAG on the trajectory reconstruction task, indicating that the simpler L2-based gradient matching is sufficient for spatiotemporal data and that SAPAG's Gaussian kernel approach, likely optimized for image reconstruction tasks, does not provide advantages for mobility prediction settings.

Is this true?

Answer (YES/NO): YES